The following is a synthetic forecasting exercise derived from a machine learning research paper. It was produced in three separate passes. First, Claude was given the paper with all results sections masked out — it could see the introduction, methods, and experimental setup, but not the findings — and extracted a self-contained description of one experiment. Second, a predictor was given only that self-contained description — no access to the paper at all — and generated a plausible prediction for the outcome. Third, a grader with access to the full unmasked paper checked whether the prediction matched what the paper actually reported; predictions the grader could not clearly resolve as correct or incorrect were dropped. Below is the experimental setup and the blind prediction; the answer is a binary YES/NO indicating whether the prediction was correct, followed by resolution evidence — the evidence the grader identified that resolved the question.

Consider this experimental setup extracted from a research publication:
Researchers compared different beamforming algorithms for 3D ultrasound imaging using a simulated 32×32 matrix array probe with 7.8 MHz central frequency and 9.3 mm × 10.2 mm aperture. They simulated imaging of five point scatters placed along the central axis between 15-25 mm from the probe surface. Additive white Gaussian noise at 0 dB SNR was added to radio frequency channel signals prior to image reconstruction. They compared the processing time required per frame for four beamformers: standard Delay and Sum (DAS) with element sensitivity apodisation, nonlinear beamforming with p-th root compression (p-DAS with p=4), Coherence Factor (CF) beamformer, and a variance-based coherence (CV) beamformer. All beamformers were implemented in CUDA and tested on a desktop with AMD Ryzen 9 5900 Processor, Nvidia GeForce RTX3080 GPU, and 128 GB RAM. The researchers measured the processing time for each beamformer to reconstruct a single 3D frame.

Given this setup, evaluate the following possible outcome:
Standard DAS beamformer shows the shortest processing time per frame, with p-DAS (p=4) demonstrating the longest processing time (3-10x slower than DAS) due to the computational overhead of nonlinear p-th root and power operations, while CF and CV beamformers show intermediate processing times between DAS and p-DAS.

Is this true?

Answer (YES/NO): YES